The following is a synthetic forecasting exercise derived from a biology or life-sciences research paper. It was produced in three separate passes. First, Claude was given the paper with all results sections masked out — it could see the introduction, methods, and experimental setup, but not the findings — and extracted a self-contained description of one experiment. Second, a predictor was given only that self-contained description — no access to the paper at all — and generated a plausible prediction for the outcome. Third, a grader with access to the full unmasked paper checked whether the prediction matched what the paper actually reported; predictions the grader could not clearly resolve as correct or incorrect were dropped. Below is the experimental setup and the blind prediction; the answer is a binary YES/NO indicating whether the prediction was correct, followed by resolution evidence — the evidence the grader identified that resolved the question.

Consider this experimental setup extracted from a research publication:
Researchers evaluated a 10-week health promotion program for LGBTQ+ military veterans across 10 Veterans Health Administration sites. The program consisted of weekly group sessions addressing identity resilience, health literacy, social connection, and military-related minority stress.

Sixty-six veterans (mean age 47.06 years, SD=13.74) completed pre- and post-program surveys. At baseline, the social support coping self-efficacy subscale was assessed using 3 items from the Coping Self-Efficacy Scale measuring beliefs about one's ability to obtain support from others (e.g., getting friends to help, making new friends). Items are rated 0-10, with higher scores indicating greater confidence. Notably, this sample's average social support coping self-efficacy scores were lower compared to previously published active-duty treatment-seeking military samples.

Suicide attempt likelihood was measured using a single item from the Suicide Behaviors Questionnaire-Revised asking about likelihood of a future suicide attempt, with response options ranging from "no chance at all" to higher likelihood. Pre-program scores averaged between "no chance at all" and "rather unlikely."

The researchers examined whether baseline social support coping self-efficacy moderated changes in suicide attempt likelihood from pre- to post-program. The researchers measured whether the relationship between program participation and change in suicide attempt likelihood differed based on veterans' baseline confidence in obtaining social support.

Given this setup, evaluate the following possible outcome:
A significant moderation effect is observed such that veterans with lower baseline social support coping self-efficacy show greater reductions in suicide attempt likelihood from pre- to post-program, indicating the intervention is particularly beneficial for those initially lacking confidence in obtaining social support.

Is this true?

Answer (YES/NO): YES